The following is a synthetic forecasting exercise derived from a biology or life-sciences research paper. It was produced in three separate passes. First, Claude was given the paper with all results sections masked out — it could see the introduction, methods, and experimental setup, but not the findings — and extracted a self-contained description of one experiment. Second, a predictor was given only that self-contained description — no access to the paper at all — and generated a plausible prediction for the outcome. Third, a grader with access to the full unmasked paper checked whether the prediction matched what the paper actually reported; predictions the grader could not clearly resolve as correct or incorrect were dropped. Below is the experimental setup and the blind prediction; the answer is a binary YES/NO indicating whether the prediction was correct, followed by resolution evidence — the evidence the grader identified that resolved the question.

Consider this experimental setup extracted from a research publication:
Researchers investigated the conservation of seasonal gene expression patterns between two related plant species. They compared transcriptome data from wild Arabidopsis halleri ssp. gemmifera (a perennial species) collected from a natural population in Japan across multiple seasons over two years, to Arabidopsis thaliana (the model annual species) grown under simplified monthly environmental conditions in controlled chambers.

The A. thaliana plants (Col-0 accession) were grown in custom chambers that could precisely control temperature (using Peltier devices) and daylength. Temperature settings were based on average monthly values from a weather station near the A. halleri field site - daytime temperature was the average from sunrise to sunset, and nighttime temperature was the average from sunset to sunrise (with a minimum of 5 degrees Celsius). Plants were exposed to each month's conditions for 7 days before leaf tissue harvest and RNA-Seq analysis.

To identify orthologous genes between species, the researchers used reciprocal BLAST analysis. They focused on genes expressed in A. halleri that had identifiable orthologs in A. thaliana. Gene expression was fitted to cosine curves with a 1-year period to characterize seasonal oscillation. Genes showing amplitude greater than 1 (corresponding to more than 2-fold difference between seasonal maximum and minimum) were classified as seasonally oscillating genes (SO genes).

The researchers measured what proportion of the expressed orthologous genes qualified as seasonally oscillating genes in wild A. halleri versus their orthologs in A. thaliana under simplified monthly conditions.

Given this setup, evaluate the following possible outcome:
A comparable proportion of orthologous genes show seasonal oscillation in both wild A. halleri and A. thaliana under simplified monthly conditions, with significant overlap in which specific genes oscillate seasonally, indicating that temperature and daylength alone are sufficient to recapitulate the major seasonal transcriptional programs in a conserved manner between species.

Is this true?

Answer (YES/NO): NO